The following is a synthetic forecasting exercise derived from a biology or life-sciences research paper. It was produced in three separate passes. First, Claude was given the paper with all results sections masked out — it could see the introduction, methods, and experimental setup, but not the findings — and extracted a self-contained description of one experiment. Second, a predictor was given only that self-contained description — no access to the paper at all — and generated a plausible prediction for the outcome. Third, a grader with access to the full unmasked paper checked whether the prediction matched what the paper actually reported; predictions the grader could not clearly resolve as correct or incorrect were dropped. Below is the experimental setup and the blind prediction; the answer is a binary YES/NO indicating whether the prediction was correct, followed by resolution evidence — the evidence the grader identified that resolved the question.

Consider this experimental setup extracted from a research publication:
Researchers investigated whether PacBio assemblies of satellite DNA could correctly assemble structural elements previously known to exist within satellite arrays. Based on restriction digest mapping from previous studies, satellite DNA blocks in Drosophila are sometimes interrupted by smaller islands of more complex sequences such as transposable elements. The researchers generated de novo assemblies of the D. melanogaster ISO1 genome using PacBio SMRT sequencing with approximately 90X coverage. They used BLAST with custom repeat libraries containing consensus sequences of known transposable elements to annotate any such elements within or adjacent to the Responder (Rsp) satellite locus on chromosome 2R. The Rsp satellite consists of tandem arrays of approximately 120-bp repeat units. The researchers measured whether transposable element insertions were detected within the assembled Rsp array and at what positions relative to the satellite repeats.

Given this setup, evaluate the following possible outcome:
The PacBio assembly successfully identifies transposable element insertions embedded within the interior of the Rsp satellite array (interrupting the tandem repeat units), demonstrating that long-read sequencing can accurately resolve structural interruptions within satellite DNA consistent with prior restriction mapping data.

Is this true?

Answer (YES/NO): NO